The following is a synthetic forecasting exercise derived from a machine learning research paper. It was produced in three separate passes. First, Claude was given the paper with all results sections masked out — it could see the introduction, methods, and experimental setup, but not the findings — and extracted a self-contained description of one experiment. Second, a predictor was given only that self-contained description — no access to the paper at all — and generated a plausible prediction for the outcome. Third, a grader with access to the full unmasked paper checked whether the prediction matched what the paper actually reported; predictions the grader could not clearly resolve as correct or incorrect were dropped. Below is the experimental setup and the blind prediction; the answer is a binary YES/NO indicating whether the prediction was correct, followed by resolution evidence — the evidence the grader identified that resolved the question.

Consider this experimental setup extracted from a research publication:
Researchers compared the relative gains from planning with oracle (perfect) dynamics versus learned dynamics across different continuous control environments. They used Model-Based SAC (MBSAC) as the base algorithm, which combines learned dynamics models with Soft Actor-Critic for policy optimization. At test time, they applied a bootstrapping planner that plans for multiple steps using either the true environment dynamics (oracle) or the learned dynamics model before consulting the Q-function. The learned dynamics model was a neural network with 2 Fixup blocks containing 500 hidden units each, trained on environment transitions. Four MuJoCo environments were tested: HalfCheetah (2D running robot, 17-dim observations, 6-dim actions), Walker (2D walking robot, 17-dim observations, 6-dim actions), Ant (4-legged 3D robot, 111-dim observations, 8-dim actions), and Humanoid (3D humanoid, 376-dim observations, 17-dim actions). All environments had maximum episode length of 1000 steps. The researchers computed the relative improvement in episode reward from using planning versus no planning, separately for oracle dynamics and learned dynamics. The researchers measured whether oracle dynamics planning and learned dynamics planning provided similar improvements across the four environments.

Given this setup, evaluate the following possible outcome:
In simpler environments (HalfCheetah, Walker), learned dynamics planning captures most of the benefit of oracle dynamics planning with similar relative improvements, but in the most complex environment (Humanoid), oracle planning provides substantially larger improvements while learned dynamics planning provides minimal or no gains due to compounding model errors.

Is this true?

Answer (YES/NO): NO